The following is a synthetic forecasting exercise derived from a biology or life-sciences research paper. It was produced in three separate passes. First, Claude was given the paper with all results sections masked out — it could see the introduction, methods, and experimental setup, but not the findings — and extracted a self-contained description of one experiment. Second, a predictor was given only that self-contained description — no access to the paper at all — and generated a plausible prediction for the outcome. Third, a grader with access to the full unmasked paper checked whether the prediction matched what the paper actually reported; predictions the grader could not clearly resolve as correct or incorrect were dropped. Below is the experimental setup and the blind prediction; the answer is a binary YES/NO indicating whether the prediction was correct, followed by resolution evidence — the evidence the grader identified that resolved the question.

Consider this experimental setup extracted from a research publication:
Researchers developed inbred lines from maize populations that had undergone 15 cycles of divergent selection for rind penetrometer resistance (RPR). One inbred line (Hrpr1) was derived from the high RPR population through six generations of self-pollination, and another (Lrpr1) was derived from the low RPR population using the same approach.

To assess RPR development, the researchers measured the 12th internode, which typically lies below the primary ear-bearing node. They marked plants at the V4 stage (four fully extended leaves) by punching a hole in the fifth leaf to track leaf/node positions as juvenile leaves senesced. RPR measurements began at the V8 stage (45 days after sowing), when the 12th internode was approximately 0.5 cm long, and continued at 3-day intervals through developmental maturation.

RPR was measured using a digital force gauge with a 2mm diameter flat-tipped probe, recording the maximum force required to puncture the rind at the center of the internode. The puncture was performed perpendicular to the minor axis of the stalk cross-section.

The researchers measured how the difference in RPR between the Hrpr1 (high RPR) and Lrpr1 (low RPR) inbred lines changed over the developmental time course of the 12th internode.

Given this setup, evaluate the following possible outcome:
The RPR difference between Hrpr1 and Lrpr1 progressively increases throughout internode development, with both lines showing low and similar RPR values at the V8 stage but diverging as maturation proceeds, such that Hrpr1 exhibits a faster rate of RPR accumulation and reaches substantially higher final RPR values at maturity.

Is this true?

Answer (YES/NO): YES